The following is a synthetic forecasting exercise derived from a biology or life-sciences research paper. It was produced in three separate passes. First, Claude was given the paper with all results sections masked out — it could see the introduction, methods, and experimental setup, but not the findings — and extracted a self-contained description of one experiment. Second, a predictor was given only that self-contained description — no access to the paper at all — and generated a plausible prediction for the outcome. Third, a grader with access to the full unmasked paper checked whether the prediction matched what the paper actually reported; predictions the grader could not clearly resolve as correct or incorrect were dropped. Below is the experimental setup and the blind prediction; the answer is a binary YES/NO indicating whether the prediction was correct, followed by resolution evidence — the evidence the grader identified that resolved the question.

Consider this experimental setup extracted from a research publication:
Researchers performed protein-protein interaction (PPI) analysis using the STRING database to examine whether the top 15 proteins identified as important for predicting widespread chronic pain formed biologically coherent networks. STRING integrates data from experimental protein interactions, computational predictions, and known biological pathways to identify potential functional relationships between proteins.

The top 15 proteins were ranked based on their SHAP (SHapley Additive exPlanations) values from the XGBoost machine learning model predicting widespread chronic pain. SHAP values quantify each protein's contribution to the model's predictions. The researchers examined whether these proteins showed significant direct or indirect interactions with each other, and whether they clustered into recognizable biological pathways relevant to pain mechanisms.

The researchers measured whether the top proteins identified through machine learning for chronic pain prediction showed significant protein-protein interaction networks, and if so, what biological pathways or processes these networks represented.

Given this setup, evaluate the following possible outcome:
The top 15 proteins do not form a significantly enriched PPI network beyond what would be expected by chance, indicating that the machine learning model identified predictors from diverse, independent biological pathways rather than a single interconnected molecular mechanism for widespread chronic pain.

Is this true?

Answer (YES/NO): NO